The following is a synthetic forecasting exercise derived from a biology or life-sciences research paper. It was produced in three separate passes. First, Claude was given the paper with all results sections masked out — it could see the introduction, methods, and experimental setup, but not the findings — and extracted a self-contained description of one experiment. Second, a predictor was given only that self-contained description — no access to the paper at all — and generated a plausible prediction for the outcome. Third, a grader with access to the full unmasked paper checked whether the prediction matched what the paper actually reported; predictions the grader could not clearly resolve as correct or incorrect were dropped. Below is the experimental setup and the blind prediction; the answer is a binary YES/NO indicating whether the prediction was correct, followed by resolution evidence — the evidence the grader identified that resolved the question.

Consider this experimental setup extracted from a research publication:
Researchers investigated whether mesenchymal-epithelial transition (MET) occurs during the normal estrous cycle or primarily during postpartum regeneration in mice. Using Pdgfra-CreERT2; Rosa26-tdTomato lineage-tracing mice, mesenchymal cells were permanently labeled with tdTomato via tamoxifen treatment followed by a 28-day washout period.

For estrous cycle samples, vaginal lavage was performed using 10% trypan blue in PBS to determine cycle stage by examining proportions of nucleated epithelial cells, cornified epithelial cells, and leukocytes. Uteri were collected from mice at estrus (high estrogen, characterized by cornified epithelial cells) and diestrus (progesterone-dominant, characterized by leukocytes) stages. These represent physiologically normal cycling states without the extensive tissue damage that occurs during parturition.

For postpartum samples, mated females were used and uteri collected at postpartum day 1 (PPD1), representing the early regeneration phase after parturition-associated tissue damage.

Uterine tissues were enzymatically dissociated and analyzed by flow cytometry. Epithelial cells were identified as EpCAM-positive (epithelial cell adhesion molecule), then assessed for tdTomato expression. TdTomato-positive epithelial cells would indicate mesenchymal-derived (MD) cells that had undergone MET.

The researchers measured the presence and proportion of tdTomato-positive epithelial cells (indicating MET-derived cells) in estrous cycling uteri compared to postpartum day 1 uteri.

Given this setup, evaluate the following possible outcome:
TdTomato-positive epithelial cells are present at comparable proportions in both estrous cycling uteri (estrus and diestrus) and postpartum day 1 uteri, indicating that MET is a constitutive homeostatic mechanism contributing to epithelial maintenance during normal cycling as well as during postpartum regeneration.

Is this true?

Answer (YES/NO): NO